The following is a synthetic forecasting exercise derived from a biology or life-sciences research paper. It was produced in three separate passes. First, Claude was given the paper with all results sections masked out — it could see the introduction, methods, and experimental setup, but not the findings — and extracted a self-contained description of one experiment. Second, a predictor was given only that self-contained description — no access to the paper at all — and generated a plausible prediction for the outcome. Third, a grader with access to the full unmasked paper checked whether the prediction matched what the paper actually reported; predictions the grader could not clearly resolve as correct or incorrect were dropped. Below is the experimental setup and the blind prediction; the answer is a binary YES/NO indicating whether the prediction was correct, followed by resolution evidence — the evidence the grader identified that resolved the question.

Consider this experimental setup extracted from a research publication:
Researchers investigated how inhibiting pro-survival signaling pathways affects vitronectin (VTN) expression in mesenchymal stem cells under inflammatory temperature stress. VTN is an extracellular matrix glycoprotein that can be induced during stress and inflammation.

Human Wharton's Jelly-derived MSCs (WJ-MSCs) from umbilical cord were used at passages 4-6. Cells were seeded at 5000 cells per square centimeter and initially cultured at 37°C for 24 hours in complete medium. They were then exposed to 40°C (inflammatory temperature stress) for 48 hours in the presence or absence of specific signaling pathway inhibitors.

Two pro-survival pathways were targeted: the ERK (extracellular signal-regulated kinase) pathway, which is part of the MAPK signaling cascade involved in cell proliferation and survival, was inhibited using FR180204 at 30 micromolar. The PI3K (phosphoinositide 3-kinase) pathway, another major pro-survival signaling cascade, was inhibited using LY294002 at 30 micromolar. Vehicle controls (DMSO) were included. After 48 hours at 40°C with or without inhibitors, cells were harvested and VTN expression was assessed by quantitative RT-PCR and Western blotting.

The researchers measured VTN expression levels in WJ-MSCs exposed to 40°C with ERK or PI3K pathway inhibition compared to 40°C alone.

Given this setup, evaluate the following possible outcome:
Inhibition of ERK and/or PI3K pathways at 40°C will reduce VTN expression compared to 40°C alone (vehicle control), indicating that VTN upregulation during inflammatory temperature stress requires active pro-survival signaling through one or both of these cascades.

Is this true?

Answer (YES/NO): NO